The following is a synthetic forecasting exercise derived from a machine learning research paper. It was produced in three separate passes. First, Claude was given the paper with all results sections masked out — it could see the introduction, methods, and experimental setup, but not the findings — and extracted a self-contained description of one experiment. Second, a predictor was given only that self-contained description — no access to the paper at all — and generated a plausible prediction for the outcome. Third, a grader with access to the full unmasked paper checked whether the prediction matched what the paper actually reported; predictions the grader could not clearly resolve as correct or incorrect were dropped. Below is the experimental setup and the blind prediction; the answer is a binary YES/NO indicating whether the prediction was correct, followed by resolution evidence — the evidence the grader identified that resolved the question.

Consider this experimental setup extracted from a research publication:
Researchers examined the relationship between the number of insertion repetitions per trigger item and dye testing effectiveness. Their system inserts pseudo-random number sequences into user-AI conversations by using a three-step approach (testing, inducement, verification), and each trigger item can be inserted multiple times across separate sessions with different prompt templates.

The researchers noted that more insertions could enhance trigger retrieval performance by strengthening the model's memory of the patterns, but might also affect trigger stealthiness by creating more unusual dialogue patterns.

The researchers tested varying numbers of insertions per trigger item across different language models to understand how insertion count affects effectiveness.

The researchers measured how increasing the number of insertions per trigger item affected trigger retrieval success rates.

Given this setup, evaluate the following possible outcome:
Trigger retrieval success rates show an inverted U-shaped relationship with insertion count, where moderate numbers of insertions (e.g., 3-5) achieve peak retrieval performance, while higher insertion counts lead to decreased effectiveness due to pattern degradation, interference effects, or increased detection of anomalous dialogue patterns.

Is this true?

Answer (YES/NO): NO